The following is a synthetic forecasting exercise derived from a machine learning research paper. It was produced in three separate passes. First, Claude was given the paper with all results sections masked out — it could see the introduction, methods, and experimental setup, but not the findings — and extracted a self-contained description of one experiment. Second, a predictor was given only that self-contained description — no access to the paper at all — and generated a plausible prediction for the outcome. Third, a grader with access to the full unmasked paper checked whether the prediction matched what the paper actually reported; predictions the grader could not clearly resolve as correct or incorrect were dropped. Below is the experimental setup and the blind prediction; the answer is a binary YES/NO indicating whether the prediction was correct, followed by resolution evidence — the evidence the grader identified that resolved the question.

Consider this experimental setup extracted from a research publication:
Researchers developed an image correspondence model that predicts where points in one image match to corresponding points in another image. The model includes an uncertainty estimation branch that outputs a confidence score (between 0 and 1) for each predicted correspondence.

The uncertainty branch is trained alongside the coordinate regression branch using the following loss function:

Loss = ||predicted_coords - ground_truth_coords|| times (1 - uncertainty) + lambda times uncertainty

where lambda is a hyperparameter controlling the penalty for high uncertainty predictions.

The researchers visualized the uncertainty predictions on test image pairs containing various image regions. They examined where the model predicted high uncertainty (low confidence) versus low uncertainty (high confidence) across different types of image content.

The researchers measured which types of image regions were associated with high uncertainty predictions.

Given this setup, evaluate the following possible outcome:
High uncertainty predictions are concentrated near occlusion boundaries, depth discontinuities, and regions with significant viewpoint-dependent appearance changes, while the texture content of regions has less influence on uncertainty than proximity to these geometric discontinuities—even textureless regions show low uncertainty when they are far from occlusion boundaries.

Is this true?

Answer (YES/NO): NO